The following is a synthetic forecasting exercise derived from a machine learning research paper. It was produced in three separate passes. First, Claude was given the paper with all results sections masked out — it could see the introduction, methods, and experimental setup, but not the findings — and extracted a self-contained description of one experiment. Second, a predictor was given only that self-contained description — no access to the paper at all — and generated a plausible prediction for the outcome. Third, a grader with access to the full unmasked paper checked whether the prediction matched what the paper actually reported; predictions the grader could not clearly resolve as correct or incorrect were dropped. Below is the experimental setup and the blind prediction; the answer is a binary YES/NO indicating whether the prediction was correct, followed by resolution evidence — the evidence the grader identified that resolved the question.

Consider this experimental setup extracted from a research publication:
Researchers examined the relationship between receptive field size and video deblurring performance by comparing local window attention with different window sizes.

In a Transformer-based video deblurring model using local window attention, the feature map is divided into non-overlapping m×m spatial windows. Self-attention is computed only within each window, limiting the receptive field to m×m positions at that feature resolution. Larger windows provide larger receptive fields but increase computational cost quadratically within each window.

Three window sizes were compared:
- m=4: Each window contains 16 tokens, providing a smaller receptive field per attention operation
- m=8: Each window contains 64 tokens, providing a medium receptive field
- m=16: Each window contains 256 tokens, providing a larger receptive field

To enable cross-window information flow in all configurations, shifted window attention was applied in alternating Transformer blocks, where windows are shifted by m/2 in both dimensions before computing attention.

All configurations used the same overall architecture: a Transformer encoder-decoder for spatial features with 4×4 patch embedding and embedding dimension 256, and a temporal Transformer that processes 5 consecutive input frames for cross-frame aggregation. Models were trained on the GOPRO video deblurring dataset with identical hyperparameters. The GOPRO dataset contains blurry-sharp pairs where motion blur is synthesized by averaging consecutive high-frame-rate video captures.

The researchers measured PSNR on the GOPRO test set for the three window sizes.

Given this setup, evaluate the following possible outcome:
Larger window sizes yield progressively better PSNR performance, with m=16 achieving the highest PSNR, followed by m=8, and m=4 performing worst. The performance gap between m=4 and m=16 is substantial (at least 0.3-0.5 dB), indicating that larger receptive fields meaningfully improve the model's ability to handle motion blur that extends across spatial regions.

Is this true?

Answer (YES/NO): NO